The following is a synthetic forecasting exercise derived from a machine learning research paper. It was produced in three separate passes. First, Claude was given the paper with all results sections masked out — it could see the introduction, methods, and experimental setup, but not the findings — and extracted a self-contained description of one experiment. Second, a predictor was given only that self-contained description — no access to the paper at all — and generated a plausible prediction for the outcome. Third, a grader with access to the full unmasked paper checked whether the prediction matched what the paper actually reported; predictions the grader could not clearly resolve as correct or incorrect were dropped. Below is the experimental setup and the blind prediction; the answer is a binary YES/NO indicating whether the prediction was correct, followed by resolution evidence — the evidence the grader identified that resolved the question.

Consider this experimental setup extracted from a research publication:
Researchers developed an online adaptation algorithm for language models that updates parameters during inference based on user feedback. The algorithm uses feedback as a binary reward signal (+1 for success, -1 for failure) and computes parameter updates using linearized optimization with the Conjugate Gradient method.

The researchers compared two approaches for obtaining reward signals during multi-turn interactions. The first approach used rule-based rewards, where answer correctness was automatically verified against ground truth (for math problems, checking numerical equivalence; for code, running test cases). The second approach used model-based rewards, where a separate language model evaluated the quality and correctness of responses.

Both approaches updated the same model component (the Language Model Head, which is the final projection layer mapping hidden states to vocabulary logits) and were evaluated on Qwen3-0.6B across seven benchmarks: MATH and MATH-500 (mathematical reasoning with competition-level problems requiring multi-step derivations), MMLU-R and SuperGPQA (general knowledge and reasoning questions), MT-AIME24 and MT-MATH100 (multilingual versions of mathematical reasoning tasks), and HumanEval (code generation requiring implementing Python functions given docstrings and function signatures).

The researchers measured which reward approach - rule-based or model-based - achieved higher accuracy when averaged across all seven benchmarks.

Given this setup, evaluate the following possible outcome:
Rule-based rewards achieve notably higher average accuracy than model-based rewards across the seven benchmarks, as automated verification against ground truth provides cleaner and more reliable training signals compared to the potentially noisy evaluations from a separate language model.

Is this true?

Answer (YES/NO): NO